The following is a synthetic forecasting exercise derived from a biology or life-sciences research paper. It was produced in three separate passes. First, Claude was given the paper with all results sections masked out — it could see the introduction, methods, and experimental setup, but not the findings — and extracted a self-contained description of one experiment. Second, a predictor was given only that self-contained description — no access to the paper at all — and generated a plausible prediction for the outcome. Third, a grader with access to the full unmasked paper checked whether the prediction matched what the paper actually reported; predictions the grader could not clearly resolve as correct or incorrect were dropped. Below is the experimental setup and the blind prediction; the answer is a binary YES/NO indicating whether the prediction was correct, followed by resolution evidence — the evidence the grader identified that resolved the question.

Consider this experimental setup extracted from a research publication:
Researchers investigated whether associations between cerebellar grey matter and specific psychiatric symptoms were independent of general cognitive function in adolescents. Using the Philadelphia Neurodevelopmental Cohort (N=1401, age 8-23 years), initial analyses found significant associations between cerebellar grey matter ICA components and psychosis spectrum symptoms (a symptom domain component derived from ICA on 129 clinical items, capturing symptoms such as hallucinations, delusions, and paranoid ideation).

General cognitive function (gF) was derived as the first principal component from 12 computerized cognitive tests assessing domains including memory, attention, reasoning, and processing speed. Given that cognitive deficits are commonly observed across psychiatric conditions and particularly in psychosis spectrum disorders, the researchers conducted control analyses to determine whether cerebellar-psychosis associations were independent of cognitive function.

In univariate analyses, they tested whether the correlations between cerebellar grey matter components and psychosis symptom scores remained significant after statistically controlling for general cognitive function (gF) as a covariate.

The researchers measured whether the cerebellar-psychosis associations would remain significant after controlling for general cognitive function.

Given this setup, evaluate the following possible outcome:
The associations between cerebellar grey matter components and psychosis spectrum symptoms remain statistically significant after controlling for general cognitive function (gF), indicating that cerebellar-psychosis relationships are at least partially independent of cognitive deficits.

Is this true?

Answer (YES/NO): YES